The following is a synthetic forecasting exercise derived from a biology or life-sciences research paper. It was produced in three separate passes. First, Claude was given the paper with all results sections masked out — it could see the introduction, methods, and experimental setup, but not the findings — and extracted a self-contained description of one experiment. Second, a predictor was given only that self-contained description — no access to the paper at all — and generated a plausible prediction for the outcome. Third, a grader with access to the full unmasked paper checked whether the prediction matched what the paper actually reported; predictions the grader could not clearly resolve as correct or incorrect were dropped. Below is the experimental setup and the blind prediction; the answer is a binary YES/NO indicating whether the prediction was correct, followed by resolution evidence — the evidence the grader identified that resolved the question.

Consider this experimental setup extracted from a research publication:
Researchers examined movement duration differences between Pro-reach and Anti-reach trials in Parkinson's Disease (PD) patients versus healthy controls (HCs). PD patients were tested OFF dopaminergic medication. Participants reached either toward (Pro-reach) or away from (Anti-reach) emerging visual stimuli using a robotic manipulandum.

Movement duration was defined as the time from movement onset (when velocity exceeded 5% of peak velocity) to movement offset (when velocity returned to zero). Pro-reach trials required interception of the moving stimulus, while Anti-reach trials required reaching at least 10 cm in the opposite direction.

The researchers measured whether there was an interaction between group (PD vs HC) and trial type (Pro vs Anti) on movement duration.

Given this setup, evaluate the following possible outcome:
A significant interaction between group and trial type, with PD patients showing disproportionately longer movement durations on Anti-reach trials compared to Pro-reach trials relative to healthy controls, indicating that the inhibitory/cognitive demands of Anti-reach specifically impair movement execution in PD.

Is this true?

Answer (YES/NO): NO